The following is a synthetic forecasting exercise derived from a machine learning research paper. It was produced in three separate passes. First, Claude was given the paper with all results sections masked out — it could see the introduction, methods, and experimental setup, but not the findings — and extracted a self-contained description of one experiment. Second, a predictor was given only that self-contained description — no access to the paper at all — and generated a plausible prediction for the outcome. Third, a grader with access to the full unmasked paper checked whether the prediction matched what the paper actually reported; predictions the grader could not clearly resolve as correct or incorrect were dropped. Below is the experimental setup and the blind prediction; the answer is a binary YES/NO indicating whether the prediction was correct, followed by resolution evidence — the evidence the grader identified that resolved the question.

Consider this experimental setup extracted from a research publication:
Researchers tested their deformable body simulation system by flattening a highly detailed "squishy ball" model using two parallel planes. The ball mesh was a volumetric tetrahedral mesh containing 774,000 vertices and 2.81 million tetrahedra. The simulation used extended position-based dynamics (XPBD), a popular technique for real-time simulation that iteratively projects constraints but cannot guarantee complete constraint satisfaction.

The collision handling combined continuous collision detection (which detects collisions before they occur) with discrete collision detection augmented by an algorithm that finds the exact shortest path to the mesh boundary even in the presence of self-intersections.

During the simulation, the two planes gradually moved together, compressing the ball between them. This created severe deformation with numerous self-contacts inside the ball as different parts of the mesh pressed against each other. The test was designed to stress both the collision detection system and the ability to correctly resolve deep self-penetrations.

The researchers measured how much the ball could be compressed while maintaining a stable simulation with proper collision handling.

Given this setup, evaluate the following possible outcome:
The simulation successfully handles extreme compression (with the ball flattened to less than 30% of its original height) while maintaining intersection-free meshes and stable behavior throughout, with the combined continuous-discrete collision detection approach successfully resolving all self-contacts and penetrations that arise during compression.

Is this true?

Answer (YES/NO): YES